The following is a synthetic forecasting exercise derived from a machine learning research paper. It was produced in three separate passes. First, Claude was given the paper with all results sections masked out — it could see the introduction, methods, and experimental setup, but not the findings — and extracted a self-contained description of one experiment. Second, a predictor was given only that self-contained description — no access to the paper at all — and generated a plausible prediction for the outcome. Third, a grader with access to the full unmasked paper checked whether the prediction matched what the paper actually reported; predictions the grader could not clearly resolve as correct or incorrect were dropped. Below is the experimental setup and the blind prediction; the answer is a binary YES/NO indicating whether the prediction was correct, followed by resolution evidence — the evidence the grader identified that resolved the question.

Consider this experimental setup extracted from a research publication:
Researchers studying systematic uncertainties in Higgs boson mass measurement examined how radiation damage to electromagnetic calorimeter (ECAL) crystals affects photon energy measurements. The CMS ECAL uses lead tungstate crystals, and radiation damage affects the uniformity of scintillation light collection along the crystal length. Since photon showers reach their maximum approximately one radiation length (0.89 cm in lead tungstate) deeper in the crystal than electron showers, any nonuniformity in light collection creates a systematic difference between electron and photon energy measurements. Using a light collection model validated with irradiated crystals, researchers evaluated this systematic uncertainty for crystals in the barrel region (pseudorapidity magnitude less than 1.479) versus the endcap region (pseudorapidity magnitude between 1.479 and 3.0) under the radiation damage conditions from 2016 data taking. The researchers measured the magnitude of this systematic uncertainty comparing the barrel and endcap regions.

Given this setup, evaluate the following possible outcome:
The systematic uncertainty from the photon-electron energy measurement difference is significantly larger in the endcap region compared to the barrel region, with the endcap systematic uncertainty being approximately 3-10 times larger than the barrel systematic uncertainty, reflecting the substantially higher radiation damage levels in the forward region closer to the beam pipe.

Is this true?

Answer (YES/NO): NO